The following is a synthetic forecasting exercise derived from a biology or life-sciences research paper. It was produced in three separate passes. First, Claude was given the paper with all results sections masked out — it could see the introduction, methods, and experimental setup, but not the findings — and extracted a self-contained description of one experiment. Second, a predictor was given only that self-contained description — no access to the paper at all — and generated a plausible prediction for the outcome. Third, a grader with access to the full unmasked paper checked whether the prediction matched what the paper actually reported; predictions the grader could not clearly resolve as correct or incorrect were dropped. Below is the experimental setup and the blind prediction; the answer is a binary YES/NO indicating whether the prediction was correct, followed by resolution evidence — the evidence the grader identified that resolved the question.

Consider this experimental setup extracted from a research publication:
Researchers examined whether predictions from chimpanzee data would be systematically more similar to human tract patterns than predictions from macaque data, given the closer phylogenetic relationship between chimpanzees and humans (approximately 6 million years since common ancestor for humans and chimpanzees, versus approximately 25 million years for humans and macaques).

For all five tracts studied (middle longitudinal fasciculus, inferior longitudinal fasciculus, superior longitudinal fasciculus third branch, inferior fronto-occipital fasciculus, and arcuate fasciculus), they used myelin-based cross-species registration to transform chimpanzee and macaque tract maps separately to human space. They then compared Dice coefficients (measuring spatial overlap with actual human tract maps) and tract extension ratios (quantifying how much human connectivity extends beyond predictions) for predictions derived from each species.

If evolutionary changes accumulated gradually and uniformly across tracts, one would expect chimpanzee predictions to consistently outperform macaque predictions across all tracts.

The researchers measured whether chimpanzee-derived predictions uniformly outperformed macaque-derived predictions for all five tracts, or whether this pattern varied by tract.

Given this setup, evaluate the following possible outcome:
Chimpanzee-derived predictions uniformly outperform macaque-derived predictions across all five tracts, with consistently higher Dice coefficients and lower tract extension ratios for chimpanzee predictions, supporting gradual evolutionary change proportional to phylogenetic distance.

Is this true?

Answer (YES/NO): NO